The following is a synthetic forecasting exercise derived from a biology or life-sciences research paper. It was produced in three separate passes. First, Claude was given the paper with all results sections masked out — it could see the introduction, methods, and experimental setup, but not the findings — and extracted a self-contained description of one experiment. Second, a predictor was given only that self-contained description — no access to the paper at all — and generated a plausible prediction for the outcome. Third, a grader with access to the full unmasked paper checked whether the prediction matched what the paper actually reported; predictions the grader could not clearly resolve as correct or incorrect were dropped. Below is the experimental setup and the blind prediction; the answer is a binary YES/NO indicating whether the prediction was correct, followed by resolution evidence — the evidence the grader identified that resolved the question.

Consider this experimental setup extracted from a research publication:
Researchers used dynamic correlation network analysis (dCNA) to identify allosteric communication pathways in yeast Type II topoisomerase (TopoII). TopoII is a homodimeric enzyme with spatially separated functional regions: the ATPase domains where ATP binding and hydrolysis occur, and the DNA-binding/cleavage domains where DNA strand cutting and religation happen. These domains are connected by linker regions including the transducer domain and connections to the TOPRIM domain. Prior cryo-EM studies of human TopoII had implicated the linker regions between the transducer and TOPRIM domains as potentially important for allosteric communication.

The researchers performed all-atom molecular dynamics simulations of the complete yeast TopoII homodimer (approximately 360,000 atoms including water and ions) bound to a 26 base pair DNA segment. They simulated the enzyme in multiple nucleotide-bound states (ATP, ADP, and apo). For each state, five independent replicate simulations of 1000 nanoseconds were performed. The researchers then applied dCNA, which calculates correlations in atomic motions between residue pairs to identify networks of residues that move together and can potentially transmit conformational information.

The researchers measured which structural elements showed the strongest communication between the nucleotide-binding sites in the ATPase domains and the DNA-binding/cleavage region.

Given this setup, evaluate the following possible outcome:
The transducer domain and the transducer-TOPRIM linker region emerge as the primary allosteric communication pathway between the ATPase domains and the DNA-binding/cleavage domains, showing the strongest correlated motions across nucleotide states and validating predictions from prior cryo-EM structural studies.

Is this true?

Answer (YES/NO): YES